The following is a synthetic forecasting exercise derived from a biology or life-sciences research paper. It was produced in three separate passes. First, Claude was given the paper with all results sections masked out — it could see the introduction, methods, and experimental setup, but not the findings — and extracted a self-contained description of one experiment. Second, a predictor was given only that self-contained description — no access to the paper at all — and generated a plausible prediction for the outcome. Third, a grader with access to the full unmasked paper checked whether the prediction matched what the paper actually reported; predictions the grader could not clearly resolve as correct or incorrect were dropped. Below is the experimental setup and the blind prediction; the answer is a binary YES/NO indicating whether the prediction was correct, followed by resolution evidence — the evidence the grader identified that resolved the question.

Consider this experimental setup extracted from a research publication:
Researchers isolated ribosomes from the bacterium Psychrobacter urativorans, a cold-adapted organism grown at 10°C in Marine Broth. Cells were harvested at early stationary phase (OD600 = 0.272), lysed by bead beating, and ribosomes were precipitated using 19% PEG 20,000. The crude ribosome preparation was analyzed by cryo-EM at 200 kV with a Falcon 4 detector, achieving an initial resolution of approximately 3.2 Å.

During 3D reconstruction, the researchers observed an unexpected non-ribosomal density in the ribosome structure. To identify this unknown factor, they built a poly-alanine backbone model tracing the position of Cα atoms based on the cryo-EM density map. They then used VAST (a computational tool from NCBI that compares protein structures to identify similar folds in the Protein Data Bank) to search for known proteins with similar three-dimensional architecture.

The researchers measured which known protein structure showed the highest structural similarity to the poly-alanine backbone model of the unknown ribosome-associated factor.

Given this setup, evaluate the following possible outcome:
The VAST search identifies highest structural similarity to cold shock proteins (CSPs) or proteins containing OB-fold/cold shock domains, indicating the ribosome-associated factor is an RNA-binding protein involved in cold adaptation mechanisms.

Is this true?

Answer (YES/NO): NO